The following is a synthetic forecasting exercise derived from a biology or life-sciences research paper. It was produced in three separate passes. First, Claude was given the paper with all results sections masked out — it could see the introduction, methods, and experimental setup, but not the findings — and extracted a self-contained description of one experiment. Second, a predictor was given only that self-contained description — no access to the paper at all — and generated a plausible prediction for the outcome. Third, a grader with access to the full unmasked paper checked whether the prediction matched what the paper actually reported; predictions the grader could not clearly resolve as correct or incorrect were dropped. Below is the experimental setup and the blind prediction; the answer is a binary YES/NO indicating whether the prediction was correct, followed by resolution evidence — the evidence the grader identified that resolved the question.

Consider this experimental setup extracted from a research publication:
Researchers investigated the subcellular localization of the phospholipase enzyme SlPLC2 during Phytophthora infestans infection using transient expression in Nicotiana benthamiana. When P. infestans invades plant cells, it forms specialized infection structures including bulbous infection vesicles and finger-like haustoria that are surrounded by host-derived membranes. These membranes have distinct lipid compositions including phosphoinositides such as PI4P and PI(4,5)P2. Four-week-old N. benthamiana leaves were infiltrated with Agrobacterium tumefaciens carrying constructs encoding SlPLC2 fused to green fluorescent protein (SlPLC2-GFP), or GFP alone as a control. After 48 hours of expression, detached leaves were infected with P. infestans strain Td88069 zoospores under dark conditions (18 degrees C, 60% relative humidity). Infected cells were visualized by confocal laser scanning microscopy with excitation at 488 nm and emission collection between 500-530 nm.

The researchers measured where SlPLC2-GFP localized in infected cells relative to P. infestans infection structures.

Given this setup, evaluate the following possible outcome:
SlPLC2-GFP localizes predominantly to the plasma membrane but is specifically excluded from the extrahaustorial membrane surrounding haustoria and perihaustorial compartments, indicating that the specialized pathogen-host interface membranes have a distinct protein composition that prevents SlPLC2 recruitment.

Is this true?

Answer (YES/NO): NO